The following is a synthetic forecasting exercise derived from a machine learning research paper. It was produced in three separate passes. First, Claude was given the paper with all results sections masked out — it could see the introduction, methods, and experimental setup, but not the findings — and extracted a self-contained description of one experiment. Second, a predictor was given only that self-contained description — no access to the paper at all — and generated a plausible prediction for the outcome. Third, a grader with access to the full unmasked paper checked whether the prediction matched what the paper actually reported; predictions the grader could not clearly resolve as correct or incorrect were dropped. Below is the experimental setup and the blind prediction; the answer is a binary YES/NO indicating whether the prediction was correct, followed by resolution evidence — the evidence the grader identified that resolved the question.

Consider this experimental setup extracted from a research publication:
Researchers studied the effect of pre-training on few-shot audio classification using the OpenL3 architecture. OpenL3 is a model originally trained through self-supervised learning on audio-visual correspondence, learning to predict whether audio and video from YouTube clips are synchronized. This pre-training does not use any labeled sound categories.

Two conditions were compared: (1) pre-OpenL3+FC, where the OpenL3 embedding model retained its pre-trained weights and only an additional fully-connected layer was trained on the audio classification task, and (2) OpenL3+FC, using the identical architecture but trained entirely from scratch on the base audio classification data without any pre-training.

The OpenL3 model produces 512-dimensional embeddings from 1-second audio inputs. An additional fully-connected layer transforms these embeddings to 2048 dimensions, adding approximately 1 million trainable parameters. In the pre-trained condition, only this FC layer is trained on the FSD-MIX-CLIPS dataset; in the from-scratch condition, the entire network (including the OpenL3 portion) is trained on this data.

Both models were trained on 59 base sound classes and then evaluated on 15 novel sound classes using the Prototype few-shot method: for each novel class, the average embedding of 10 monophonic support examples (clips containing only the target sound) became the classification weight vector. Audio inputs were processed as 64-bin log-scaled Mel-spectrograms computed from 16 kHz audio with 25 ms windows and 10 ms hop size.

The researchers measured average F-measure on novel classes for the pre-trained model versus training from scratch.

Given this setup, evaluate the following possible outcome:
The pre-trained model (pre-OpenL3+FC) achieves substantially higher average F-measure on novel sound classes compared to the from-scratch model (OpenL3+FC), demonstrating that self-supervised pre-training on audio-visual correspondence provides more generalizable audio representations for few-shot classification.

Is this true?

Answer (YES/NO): YES